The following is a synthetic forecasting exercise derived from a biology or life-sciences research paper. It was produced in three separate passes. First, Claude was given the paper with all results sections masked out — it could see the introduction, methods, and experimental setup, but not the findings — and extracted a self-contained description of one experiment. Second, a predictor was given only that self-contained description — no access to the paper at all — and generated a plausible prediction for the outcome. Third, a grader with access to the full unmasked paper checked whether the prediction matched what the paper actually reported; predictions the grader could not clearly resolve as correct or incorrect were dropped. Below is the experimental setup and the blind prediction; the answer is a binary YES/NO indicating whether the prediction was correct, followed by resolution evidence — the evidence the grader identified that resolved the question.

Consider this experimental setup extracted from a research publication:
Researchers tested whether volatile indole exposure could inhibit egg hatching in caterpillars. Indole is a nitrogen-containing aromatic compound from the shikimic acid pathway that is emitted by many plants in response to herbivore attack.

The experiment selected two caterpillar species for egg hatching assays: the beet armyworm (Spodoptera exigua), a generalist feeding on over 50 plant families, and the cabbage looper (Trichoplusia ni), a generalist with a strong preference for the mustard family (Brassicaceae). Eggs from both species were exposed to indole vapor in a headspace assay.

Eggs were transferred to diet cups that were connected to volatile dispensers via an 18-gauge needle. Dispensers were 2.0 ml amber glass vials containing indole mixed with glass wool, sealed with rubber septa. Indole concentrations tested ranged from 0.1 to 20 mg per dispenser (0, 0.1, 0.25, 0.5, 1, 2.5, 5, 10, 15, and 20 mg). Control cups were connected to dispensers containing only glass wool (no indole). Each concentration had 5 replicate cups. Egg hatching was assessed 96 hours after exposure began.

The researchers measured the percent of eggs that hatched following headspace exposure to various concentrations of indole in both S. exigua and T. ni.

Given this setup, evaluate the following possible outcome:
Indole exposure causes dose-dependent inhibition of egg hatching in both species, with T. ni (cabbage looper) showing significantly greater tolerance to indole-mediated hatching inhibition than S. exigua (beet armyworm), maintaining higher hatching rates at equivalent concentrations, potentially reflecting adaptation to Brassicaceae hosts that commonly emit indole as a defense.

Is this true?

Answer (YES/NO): NO